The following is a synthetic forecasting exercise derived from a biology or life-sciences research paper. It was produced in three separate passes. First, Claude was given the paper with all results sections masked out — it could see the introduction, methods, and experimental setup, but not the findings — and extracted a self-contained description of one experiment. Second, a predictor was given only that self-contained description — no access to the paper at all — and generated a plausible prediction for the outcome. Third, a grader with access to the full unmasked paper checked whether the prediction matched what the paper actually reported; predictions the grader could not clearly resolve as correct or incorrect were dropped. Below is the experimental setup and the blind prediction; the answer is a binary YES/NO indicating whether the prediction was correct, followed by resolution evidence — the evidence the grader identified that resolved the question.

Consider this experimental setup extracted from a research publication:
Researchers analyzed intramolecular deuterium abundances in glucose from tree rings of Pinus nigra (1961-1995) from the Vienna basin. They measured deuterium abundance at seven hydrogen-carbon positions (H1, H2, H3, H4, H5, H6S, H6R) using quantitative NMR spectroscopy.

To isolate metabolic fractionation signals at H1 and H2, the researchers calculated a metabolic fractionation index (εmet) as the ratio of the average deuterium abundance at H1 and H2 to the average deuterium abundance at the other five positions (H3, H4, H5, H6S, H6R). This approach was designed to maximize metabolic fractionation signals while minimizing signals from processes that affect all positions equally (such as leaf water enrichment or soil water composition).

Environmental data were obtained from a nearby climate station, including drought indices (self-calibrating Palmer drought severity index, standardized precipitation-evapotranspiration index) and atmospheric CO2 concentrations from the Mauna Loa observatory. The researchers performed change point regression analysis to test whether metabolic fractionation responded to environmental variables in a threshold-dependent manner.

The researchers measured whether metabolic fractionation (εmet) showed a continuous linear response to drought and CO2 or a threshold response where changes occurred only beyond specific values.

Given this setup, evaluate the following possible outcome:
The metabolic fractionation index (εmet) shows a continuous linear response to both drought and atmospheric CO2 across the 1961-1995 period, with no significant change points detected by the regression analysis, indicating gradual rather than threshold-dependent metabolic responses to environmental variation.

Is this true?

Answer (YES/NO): NO